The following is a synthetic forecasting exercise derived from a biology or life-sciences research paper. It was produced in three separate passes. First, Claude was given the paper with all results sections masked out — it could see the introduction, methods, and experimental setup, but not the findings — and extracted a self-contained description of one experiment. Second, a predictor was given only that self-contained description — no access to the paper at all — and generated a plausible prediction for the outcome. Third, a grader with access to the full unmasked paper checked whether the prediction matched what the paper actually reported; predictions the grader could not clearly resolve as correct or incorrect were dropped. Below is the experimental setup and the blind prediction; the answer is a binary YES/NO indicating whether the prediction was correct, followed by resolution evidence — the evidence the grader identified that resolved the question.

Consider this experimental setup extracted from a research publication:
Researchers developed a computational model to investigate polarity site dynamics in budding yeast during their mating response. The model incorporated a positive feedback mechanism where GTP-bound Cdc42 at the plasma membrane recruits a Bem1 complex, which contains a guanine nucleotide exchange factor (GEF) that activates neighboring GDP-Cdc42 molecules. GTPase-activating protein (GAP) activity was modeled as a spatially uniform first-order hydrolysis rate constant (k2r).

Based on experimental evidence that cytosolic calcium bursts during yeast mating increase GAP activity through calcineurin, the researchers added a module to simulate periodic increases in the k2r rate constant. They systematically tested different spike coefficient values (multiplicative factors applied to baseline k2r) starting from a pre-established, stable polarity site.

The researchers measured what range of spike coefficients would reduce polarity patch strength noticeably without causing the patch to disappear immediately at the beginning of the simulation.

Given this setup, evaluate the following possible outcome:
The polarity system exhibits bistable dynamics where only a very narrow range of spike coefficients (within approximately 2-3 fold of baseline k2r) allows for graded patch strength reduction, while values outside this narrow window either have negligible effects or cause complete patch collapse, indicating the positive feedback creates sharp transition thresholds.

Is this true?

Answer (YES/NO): NO